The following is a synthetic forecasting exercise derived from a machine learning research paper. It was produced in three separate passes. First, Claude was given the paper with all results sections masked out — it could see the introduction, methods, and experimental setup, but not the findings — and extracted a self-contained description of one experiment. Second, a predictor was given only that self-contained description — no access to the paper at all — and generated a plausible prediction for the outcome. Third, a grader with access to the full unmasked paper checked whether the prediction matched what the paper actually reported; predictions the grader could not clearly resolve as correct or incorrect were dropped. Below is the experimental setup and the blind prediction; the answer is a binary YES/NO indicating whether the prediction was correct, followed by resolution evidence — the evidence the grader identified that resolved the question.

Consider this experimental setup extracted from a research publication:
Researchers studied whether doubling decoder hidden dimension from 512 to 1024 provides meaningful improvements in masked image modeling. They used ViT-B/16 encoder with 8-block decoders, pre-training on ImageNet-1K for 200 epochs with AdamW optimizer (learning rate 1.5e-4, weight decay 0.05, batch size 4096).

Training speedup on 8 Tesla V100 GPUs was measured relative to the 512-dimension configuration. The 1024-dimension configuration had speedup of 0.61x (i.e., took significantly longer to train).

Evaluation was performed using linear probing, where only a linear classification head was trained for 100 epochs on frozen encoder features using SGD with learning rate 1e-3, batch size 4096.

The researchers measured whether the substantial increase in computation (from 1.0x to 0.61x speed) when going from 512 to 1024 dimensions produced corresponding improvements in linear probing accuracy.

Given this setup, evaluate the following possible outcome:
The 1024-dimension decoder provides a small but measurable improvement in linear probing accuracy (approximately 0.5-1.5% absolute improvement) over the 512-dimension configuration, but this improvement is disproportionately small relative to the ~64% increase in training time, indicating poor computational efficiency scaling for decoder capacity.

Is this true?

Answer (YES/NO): NO